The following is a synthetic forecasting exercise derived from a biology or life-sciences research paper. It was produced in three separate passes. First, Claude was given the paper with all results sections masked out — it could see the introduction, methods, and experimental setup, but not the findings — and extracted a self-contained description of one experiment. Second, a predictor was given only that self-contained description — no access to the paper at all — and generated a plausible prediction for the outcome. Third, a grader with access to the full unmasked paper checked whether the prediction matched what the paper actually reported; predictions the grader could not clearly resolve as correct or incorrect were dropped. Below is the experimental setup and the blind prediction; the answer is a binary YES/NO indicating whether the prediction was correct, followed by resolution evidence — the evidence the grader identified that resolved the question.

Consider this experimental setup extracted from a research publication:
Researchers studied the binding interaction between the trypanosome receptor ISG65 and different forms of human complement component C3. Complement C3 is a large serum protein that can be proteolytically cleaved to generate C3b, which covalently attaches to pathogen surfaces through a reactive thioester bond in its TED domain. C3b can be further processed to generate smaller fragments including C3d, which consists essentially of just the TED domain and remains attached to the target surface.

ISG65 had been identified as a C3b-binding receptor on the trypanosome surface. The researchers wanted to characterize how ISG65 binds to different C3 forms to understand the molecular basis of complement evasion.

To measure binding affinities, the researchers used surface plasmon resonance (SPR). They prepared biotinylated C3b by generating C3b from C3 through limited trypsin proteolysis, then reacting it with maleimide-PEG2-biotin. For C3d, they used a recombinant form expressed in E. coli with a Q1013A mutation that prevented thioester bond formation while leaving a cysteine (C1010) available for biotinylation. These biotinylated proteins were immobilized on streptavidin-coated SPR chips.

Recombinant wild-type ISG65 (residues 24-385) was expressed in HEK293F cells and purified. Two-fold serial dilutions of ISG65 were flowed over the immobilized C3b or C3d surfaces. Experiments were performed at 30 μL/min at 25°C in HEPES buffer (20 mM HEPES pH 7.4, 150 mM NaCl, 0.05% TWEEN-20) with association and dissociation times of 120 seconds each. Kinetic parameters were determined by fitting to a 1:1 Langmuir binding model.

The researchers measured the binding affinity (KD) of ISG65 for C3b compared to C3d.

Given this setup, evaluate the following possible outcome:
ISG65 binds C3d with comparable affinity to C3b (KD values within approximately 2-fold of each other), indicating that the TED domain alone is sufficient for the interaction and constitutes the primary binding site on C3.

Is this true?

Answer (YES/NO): NO